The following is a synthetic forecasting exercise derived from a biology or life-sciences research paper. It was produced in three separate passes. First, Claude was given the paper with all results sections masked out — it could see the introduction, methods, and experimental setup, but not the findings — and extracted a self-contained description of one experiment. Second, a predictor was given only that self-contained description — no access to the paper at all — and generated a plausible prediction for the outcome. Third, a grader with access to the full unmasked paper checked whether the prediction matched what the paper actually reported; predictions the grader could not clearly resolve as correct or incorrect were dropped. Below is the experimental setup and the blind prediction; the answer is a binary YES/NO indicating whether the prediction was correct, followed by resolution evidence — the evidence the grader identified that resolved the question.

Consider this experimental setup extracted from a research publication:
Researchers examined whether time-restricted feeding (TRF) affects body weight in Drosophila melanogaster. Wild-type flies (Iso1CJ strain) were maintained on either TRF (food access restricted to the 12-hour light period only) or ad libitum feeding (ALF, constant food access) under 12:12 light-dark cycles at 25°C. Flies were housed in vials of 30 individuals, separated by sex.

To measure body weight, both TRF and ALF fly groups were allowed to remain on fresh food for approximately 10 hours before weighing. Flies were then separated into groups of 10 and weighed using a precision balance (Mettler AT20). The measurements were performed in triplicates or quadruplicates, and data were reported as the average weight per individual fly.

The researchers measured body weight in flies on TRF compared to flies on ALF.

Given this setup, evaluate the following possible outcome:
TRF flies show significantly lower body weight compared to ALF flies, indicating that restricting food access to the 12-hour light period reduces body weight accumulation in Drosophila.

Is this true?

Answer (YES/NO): NO